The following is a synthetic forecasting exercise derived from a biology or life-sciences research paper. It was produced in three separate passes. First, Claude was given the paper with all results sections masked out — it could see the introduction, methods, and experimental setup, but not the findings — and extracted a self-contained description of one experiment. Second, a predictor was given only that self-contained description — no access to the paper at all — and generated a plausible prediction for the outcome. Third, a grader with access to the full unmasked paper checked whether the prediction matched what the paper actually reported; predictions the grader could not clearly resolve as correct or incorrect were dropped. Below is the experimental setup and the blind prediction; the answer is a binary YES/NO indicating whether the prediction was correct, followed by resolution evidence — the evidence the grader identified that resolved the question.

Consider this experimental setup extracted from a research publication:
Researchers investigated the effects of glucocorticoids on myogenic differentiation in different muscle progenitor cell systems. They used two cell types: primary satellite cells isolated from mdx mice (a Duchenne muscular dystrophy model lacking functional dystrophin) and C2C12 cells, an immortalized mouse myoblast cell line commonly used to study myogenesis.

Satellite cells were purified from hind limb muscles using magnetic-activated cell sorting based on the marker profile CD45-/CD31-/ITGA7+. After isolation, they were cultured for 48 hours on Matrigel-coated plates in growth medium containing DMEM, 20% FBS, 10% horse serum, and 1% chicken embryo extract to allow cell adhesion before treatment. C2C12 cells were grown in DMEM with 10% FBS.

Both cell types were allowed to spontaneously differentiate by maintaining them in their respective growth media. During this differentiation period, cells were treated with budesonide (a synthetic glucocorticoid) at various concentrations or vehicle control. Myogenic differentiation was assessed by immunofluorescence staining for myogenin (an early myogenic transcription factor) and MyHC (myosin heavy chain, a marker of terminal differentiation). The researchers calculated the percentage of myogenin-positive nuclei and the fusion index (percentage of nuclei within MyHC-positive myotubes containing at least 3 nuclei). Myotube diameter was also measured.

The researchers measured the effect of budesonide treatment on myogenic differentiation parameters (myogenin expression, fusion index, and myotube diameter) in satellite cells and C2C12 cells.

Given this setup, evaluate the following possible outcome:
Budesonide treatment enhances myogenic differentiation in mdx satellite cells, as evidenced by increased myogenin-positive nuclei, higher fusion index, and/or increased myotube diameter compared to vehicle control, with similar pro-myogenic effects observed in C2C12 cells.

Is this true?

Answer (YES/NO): YES